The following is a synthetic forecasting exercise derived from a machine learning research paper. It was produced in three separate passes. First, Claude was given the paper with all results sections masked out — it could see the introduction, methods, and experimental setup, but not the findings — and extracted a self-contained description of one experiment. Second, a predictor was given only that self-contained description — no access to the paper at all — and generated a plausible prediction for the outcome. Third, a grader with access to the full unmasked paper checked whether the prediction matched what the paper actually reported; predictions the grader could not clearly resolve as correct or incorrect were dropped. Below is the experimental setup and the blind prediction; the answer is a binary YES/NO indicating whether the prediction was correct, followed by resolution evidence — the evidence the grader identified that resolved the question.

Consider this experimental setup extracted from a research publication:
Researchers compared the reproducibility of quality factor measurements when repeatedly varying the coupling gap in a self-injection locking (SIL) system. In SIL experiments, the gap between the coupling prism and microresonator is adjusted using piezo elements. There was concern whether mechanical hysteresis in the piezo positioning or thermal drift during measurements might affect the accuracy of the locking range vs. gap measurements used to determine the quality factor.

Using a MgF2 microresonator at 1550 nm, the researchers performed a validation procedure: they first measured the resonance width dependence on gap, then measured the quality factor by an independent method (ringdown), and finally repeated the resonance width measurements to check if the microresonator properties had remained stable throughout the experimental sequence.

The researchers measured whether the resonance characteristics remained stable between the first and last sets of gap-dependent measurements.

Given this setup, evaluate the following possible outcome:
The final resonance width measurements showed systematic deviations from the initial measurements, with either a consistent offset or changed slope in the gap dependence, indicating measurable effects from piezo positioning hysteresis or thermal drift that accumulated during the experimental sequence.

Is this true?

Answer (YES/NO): NO